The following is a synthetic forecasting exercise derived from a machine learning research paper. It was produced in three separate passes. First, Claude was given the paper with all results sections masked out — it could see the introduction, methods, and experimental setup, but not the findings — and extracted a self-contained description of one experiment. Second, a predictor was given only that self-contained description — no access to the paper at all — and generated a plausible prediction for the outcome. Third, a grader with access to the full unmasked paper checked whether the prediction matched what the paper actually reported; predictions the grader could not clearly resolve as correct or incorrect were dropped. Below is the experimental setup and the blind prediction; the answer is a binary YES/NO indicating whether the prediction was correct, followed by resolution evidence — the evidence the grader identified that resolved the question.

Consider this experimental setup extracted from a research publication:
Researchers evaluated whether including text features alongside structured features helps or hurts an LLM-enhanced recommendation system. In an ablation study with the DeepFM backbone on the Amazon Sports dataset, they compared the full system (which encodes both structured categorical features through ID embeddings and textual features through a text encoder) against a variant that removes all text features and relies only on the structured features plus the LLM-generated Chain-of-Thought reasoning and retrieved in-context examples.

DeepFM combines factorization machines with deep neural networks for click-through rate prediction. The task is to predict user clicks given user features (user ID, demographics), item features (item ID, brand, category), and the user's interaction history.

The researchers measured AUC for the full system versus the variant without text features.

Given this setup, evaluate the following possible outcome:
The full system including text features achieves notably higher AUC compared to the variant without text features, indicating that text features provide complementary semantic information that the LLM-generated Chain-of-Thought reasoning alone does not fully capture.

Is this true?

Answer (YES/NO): NO